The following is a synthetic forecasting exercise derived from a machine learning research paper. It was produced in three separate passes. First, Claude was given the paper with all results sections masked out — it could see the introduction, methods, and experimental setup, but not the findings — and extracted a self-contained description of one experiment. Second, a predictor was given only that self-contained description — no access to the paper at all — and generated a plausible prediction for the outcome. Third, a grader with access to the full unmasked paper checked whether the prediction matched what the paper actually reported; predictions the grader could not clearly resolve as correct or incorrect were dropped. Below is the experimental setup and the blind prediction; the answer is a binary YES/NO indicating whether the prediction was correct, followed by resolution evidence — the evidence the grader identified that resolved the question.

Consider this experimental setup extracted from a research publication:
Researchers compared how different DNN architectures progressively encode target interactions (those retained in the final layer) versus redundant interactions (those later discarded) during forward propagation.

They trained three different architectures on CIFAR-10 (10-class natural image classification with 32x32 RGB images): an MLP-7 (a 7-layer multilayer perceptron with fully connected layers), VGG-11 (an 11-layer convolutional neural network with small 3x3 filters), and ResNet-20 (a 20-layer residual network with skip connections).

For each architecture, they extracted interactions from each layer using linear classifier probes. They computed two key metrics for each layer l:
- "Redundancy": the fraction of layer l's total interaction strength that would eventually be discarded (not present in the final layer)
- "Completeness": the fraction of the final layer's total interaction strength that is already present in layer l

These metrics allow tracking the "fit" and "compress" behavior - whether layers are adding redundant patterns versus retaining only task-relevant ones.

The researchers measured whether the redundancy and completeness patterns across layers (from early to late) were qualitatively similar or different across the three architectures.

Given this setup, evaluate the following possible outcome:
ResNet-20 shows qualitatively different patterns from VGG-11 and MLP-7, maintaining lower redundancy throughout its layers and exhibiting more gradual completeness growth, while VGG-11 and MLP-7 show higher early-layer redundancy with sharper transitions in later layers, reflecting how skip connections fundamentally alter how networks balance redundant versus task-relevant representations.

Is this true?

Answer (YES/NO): NO